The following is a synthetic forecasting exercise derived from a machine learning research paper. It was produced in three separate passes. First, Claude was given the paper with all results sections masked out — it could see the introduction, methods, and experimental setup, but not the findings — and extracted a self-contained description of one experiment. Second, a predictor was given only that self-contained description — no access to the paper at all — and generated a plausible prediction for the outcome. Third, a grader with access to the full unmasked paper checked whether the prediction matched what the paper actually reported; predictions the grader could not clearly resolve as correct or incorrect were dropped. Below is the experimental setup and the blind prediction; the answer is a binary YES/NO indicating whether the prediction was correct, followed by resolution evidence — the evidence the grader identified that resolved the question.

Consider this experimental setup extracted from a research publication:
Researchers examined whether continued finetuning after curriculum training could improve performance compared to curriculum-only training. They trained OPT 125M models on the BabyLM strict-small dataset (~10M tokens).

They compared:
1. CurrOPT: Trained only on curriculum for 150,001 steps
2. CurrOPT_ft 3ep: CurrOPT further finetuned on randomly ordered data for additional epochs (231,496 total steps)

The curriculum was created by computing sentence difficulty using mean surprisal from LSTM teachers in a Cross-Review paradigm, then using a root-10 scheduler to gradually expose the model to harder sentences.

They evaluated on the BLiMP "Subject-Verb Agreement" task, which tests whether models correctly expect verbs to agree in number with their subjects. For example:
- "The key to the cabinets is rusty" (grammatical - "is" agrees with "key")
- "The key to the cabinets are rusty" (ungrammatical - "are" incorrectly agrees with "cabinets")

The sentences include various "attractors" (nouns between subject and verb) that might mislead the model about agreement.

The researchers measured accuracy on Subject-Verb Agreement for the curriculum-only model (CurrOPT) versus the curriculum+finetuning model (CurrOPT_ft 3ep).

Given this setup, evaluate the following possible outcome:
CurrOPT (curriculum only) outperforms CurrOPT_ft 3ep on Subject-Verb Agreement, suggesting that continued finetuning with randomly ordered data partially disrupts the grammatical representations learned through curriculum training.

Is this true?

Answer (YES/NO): NO